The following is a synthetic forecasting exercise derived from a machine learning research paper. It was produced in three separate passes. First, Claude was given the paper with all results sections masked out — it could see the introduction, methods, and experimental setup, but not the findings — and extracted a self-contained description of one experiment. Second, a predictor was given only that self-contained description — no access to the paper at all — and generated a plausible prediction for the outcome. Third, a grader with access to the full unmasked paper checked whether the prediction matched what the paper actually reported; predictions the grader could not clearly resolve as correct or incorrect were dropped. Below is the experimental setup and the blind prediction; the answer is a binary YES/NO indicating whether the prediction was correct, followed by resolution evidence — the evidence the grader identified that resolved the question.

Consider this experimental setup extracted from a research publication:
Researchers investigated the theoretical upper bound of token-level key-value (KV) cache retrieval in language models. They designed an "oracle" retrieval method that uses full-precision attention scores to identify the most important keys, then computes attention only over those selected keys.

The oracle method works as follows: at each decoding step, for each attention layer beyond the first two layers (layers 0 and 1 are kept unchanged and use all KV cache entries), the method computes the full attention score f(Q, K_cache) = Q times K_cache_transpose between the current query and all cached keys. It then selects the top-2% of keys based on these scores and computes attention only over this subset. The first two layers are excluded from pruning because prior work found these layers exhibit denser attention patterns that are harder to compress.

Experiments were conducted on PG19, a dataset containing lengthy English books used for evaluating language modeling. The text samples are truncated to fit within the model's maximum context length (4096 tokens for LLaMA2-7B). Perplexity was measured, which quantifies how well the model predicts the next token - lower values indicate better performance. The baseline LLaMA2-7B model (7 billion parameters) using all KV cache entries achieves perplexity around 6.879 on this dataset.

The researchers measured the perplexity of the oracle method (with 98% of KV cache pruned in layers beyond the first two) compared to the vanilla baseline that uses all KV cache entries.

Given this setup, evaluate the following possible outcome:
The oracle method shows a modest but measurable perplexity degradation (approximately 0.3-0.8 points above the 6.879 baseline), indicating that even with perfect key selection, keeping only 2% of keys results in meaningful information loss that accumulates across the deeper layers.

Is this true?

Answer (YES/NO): NO